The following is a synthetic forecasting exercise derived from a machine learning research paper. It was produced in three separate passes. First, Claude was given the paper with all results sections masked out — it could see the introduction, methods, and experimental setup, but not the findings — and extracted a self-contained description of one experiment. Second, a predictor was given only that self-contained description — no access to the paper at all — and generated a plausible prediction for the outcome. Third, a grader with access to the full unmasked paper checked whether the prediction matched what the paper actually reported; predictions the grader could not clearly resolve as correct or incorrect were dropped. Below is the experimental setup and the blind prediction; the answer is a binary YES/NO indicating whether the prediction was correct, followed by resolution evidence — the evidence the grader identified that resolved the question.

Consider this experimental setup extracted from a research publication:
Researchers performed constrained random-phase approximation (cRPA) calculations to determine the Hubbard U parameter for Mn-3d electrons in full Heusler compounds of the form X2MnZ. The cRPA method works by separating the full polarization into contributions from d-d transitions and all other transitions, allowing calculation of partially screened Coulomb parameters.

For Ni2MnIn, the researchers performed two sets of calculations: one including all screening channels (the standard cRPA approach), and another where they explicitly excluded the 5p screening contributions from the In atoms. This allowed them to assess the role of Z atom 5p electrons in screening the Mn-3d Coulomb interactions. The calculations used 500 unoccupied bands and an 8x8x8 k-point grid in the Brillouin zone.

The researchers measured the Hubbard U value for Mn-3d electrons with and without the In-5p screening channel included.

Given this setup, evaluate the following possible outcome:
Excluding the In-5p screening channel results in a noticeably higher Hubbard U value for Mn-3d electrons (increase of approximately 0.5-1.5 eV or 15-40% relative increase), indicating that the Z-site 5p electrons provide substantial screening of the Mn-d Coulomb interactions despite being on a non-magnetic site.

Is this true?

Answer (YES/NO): NO